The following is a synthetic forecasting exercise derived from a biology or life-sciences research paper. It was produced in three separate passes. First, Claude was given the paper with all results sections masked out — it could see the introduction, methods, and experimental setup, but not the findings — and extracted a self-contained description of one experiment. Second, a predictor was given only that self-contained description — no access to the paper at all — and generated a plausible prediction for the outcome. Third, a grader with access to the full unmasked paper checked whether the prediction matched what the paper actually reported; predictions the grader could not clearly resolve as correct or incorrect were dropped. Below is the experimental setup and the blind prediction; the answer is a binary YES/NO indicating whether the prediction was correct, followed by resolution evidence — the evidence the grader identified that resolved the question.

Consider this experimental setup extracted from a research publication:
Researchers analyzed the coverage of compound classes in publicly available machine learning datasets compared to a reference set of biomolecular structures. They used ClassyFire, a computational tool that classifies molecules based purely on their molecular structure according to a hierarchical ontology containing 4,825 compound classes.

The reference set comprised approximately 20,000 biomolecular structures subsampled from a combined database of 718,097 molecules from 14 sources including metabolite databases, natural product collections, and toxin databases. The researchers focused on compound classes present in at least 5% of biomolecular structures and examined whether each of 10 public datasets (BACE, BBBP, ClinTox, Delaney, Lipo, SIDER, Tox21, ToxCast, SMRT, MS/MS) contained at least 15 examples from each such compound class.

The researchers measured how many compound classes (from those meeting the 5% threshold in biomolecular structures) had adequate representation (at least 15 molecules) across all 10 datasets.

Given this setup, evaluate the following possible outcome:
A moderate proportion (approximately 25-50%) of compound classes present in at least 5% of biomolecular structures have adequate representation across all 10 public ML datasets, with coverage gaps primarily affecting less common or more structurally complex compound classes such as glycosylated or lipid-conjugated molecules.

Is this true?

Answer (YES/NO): NO